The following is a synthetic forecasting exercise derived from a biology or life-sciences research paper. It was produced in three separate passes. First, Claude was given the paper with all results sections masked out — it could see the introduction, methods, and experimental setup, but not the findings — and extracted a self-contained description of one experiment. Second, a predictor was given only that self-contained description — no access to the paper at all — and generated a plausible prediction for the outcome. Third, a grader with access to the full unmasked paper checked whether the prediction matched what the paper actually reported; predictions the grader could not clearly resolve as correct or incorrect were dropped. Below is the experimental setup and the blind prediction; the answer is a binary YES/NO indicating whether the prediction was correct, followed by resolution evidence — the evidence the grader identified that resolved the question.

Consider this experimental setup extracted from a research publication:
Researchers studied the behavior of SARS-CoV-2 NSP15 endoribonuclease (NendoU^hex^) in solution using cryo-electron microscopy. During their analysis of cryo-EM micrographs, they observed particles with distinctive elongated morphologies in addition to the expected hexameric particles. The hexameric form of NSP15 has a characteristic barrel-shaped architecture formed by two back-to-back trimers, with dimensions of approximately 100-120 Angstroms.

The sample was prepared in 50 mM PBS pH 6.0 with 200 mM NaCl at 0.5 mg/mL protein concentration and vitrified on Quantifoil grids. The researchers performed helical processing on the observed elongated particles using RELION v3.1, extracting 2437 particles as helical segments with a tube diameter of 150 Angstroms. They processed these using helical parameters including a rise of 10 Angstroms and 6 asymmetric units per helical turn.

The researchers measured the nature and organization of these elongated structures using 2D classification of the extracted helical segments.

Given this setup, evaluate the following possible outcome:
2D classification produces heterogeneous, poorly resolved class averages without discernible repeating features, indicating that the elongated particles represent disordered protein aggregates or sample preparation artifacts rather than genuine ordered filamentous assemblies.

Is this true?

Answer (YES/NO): NO